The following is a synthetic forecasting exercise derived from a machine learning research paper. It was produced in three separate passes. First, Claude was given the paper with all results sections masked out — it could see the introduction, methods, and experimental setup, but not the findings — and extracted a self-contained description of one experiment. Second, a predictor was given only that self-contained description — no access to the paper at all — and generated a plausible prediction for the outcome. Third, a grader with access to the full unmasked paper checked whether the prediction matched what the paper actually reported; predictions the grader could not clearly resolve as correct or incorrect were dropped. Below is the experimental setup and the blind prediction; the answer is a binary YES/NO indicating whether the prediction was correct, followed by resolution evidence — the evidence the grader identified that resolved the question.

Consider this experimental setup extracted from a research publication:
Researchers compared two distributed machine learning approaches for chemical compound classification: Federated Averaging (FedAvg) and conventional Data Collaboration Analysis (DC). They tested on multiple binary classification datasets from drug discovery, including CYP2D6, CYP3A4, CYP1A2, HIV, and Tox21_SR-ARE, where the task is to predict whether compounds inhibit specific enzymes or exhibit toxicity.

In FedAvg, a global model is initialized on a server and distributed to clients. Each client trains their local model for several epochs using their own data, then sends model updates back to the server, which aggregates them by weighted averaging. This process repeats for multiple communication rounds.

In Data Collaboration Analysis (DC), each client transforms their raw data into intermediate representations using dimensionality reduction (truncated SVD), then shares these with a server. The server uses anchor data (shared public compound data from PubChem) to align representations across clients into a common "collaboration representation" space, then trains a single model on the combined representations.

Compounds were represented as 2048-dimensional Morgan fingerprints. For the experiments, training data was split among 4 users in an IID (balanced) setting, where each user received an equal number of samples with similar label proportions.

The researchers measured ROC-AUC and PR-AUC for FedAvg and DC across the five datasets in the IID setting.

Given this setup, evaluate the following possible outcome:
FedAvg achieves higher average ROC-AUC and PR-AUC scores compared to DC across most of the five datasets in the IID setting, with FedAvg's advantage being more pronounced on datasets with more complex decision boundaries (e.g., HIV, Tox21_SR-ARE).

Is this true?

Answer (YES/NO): NO